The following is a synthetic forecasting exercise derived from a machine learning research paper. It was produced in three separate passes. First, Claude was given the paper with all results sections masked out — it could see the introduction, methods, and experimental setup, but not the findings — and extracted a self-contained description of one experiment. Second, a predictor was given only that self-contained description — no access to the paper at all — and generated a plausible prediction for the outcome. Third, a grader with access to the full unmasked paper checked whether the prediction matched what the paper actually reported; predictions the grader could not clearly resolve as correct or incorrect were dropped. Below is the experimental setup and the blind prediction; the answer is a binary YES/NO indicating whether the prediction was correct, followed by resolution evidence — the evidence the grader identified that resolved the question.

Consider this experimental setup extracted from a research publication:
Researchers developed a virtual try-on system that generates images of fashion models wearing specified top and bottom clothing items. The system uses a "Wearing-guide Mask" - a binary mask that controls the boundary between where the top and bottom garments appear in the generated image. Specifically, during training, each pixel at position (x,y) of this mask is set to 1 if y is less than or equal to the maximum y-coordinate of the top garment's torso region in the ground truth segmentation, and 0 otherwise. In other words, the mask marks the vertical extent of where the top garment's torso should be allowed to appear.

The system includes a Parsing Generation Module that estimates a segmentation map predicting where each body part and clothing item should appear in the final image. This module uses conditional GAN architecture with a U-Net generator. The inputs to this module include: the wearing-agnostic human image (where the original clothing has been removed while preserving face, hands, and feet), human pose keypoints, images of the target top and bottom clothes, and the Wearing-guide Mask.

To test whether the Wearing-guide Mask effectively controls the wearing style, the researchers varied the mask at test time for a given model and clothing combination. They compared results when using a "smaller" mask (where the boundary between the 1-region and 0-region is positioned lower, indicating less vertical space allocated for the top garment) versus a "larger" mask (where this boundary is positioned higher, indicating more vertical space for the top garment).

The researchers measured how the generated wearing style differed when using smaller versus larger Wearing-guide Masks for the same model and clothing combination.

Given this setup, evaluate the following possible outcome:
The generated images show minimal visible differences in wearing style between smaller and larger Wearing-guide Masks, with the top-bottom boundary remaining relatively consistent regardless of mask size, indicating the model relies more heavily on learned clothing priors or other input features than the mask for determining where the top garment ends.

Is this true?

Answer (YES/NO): NO